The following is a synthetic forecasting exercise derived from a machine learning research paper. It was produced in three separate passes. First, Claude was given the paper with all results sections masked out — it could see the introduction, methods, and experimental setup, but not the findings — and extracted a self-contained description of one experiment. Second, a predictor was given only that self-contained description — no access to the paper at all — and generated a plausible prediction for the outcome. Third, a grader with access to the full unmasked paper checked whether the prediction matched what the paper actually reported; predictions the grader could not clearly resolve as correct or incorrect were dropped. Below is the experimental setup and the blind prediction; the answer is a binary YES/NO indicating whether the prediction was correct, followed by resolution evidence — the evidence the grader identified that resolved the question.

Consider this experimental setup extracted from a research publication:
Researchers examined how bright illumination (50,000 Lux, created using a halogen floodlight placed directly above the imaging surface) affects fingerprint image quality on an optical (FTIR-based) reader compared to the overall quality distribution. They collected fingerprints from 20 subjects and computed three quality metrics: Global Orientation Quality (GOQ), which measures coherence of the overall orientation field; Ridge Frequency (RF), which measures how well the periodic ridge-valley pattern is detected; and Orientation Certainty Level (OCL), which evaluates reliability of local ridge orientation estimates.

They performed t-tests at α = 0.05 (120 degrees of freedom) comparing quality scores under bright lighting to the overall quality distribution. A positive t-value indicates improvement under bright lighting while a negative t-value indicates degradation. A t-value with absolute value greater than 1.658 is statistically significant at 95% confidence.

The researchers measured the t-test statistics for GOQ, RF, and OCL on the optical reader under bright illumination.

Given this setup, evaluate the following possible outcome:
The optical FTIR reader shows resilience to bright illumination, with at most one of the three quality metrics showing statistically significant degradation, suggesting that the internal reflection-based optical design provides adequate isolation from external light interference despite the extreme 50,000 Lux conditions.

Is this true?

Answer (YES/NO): YES